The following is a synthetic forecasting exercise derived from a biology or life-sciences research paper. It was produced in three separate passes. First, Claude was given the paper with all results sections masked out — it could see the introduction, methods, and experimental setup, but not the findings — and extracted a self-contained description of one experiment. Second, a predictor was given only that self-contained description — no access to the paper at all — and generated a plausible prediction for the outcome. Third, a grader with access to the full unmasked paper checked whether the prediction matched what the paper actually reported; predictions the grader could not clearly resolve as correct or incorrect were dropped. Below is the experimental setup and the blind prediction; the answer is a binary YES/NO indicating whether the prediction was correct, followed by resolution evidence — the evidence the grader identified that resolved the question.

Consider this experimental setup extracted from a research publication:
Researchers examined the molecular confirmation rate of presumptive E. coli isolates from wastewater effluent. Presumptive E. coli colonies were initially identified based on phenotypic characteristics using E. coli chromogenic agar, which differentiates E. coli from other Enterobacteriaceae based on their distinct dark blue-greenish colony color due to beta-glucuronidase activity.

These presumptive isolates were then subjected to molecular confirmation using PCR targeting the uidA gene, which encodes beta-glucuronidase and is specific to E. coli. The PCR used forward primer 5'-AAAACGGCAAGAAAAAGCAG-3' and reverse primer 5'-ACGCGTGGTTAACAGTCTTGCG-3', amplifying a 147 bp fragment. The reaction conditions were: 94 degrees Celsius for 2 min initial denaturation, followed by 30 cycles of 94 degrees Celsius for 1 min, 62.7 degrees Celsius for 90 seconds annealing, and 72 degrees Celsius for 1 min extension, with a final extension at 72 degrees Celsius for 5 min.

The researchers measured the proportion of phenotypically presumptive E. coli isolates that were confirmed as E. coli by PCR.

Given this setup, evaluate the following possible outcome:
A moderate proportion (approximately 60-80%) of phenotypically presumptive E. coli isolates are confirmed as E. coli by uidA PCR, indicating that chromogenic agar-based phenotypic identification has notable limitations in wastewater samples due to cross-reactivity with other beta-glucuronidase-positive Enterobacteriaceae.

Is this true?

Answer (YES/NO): NO